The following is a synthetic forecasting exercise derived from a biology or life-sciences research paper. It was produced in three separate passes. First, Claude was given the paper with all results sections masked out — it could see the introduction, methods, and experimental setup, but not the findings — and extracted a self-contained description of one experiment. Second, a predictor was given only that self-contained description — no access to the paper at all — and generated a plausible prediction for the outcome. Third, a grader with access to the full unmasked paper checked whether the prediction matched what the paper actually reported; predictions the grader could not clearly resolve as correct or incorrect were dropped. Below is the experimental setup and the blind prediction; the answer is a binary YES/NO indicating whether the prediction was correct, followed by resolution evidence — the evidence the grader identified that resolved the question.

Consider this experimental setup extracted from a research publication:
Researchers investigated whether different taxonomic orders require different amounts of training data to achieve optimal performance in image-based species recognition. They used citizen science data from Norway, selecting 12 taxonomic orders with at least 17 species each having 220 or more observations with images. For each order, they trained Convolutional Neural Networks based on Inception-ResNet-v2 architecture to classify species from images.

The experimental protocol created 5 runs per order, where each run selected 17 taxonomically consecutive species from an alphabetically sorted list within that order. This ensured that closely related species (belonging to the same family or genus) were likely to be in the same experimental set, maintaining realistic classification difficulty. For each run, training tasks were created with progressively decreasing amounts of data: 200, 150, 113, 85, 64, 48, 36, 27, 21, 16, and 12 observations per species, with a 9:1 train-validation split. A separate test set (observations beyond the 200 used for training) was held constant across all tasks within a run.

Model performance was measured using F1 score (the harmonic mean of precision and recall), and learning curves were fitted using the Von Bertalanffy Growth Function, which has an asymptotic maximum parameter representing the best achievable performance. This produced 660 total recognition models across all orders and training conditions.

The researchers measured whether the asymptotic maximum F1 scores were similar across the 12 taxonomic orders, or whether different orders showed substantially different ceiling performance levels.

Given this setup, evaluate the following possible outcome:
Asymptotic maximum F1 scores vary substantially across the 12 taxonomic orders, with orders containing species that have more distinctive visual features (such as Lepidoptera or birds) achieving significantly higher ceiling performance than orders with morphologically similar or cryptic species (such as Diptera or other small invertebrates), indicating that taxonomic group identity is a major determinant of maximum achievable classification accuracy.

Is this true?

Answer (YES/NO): NO